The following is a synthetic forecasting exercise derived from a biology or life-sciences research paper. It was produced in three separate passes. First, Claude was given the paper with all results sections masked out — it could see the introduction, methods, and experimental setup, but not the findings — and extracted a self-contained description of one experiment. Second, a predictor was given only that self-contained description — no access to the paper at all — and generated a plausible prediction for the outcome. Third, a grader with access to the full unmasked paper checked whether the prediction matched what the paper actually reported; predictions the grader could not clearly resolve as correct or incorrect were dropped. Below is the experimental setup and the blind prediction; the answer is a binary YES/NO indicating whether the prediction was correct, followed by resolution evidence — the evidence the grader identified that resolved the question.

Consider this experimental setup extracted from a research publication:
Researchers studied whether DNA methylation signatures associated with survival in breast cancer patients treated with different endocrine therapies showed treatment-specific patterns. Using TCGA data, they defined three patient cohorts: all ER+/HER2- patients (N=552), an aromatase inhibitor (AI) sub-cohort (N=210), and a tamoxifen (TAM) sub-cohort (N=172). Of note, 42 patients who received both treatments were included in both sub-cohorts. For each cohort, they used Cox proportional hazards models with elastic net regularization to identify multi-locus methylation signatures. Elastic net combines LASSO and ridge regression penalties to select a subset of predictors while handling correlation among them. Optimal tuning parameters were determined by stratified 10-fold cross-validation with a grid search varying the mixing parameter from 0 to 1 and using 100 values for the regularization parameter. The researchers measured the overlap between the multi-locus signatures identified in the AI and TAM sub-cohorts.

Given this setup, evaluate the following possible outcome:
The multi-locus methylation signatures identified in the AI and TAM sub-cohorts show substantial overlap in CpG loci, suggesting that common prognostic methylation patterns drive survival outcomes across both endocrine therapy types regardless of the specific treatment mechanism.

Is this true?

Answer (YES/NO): NO